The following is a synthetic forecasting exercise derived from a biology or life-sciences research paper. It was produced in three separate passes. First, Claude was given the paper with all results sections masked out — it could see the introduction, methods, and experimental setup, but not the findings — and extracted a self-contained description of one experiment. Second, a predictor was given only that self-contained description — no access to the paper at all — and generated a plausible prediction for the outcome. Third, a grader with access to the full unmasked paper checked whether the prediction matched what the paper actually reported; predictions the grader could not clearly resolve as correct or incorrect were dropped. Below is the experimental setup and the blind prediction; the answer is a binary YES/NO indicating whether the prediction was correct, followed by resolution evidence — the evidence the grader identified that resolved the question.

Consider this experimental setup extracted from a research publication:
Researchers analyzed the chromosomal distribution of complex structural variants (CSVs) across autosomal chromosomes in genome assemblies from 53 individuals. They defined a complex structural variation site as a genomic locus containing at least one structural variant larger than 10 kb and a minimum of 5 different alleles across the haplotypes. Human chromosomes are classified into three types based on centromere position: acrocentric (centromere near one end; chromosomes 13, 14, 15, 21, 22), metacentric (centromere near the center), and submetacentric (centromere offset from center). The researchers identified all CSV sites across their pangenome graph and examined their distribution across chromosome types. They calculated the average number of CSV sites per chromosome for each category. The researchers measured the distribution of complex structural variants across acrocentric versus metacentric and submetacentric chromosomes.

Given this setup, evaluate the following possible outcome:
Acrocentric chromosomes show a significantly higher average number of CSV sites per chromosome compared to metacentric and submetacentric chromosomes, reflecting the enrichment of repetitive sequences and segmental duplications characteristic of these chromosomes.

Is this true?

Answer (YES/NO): YES